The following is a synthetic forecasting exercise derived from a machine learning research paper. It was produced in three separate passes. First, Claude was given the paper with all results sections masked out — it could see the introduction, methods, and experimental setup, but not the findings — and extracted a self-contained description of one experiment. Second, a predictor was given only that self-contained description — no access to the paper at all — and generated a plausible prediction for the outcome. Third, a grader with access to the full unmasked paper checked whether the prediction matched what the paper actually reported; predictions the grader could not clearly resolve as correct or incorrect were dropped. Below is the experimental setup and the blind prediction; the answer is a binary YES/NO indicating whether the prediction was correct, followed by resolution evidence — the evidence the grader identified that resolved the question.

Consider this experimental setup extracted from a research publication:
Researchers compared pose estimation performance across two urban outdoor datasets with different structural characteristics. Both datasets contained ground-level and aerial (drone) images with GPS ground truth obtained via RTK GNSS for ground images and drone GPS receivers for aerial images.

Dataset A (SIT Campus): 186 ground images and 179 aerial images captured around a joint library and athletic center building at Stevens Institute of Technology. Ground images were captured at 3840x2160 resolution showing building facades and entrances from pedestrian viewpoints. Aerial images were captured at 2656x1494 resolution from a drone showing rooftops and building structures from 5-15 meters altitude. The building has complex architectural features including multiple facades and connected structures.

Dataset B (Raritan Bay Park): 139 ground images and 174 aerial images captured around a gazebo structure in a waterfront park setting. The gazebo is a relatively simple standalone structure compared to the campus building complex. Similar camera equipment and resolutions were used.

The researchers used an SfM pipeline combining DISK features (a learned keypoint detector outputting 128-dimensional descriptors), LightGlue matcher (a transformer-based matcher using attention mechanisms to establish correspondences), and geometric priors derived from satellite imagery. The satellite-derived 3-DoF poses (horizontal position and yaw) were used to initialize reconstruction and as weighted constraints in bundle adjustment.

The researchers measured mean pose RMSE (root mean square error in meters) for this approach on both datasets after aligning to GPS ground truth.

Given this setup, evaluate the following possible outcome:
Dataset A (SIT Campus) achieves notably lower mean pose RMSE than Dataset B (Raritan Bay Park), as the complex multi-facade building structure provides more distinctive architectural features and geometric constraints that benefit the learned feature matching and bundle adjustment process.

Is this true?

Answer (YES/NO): YES